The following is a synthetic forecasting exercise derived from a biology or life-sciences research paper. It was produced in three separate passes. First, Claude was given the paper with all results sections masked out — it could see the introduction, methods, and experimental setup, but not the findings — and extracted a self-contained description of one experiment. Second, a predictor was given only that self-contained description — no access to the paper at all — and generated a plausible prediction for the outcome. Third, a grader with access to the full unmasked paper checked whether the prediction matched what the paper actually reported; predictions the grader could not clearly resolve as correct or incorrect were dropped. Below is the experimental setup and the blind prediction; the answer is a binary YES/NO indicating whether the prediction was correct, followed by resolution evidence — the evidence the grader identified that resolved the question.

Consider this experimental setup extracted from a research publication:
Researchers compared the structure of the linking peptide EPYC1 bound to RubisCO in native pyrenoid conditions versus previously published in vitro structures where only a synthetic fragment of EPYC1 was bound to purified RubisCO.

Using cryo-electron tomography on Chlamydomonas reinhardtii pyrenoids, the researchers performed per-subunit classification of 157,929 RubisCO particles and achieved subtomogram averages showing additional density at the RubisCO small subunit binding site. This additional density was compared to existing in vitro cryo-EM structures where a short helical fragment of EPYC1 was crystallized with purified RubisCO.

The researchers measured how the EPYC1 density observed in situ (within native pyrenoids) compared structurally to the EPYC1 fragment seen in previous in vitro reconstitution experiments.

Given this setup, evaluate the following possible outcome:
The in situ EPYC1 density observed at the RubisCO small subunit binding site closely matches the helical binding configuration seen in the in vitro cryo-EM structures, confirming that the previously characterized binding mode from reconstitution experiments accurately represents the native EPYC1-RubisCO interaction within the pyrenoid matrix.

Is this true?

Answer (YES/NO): NO